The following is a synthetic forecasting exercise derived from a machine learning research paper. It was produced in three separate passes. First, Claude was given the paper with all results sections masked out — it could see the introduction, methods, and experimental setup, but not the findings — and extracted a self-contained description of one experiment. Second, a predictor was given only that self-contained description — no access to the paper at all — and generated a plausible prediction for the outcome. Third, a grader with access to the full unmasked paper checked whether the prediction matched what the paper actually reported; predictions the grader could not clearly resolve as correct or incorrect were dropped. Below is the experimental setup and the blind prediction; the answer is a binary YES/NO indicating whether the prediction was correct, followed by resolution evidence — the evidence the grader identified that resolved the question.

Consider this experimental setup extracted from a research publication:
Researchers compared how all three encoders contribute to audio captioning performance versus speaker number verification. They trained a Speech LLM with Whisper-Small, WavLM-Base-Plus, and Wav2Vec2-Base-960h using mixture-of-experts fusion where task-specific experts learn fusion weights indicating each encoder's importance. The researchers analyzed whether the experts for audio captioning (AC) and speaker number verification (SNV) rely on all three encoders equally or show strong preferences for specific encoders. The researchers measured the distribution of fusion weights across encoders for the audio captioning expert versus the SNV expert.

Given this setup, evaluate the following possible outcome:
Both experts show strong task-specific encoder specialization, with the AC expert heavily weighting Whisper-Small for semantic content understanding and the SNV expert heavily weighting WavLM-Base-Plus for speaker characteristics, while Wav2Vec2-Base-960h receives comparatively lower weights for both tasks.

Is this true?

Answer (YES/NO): NO